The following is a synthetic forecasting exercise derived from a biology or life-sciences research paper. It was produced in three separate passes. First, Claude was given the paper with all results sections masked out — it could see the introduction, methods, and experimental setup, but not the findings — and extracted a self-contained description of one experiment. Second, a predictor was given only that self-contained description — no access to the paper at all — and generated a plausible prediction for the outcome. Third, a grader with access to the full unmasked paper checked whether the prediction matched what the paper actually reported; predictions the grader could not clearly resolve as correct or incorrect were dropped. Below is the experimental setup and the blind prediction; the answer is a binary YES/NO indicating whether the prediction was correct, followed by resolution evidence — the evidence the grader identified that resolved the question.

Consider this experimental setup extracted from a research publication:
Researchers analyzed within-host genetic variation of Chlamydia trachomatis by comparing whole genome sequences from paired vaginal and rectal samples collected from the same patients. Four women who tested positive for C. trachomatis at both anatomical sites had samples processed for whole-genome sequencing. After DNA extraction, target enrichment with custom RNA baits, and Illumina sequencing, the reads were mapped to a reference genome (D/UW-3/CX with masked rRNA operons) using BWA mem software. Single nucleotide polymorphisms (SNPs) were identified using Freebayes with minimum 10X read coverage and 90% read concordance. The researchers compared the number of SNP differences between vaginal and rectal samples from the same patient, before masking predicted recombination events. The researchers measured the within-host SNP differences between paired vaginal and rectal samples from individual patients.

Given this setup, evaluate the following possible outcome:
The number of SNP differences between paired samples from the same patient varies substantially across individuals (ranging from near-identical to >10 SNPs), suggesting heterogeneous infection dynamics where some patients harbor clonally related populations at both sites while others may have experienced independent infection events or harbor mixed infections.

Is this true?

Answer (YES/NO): NO